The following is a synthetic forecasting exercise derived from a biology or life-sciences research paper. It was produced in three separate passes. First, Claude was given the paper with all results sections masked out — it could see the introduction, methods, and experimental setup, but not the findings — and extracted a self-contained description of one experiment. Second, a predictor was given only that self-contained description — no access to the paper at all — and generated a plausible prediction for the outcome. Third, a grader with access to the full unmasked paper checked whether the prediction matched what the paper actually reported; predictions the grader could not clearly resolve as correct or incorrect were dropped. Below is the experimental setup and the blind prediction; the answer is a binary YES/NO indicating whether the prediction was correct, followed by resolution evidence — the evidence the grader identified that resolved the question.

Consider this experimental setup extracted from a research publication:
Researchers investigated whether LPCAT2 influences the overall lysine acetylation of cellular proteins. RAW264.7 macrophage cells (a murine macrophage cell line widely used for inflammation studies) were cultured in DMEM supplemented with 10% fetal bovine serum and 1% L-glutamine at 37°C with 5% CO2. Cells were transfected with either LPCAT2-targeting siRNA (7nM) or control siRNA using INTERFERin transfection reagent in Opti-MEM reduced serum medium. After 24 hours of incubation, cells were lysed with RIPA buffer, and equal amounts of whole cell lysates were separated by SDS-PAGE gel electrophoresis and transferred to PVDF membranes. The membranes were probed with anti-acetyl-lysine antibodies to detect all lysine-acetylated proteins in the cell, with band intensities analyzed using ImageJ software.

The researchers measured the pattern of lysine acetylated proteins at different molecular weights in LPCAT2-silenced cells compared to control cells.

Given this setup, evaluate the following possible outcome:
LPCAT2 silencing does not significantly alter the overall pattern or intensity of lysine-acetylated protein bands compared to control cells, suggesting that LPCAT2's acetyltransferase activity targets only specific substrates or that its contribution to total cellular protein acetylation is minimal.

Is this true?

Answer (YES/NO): NO